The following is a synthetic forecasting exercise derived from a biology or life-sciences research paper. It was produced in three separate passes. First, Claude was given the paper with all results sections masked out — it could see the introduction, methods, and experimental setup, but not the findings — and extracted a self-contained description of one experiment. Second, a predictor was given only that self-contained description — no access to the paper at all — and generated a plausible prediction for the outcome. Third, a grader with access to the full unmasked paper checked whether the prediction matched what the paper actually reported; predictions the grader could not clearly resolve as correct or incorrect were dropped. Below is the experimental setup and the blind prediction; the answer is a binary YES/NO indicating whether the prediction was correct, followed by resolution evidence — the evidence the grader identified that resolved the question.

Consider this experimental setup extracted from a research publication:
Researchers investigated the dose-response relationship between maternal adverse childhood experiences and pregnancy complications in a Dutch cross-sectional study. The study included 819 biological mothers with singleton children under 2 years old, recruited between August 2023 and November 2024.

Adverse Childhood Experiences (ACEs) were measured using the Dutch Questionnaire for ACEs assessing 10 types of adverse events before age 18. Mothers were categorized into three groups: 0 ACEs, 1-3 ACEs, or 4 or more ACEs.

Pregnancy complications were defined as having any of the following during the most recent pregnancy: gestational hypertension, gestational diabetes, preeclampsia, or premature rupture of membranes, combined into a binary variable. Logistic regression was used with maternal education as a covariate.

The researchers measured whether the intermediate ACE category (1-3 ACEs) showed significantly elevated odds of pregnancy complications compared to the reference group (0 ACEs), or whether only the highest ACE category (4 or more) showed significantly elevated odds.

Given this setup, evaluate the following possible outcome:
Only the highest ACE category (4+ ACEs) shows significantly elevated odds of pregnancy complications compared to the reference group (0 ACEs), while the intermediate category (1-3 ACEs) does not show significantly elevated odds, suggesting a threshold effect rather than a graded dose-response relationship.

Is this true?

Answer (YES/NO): YES